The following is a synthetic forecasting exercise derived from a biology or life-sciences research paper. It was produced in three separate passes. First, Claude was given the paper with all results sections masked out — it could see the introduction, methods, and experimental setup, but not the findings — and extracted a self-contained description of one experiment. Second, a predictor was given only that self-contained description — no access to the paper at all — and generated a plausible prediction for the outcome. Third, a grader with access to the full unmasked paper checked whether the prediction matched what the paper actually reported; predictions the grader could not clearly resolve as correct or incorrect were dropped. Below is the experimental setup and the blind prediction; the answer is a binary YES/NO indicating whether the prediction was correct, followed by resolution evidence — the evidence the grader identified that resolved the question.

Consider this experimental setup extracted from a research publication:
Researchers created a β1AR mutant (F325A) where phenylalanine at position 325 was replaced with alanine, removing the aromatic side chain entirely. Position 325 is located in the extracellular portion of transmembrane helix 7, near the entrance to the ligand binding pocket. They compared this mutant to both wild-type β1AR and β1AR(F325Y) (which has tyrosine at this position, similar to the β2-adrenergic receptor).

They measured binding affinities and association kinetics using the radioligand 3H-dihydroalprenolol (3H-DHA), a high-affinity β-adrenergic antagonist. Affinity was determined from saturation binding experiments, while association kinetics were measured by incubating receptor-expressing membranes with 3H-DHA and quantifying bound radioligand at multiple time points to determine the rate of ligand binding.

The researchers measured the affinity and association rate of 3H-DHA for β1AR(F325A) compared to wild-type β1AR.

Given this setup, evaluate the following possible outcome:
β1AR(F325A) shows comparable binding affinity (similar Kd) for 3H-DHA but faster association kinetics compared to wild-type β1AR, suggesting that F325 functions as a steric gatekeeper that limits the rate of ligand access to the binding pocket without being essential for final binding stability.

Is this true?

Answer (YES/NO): NO